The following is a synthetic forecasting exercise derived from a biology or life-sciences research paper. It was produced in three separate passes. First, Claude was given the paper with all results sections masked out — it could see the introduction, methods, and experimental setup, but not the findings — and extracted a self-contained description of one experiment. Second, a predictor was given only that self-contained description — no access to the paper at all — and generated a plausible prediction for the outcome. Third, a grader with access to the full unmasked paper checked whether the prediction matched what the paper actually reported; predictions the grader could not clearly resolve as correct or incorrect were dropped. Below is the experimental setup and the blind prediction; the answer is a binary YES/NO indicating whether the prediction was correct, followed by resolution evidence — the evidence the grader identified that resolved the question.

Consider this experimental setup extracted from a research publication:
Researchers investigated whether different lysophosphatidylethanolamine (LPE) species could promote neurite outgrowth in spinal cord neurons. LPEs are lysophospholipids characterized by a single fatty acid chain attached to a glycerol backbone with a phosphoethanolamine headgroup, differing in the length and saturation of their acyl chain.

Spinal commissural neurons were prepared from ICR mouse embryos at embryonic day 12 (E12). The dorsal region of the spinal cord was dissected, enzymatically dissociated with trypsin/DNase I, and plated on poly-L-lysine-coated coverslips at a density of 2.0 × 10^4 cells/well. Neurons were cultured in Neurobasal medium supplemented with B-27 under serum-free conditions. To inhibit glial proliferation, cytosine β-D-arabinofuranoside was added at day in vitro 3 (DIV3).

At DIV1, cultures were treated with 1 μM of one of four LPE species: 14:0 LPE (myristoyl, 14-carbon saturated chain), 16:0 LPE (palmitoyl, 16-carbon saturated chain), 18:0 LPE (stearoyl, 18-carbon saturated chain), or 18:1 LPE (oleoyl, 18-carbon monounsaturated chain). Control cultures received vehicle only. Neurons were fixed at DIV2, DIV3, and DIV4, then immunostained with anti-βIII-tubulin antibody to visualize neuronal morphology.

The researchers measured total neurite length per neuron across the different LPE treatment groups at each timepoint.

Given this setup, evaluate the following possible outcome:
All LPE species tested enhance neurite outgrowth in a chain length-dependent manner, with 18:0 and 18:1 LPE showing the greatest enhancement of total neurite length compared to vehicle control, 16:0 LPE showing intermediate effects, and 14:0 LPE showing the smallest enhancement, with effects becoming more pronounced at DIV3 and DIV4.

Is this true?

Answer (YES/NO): NO